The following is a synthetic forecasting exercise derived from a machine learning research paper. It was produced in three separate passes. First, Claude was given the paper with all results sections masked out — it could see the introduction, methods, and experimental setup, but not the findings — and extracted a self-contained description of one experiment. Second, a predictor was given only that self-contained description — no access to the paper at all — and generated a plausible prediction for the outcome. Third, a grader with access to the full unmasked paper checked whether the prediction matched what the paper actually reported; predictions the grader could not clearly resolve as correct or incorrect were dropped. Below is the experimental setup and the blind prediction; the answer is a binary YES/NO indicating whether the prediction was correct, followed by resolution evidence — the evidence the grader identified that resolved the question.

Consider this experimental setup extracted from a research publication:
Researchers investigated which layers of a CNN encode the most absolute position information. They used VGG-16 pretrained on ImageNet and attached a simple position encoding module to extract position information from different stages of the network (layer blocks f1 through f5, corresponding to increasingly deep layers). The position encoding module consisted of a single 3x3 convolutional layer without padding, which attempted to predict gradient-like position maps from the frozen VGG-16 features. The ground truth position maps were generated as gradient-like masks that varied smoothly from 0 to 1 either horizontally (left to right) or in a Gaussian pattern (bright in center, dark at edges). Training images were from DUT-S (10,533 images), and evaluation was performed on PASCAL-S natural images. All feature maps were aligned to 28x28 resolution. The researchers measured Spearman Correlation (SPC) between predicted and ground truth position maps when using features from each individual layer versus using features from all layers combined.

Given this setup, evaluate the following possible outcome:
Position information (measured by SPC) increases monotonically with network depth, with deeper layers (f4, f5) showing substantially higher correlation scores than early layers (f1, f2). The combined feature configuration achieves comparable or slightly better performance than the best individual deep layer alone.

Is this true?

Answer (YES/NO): NO